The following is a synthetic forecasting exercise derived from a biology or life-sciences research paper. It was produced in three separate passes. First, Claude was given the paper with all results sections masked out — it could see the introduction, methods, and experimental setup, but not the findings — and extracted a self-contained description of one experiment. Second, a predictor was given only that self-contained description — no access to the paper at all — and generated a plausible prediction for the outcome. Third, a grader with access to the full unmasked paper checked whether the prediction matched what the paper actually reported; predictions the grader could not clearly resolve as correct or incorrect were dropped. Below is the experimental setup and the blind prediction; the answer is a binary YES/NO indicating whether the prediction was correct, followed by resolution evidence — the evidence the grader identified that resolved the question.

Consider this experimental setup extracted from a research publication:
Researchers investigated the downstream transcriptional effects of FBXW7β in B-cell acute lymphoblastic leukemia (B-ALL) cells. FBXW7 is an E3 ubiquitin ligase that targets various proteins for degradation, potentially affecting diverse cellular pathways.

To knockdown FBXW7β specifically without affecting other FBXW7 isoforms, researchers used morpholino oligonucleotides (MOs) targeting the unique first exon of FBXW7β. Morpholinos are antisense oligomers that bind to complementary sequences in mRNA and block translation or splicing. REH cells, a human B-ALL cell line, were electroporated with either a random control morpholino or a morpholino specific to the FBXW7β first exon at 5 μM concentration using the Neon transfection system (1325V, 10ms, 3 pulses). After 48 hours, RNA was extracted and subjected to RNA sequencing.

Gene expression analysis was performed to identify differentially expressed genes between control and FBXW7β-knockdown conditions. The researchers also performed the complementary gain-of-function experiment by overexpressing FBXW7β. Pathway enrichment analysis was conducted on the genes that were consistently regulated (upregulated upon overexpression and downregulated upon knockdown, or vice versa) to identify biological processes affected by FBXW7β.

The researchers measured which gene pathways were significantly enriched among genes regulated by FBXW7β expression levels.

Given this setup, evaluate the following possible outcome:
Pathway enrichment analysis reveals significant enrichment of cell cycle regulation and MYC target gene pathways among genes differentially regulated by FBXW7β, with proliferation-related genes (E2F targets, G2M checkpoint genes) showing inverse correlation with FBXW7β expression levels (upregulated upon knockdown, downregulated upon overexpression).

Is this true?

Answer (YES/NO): NO